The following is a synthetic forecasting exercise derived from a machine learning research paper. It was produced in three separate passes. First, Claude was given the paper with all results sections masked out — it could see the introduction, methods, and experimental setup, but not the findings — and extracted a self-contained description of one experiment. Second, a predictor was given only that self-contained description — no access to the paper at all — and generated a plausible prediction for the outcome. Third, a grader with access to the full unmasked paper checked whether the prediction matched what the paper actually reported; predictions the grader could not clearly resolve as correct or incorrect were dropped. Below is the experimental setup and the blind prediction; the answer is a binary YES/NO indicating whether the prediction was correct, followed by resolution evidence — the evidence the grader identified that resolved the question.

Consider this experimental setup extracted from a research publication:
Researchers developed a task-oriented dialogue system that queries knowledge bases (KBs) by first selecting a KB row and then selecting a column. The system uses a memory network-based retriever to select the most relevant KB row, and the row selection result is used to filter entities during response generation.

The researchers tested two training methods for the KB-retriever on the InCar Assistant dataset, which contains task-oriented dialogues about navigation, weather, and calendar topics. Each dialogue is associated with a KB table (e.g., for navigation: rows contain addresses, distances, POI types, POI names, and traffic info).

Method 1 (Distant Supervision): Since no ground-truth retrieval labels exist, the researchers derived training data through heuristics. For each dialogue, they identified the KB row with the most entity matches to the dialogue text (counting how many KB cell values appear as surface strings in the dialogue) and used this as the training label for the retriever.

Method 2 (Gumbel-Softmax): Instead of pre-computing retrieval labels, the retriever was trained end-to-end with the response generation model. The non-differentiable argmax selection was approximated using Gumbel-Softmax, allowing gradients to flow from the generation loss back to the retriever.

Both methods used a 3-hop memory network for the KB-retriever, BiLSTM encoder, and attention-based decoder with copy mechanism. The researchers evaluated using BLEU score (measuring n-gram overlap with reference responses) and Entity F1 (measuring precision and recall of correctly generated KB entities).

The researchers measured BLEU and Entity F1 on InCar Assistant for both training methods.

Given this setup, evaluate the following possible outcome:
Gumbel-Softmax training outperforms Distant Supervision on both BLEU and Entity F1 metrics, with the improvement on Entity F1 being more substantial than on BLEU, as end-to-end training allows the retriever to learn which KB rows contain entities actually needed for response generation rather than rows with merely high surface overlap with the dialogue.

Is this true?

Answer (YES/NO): NO